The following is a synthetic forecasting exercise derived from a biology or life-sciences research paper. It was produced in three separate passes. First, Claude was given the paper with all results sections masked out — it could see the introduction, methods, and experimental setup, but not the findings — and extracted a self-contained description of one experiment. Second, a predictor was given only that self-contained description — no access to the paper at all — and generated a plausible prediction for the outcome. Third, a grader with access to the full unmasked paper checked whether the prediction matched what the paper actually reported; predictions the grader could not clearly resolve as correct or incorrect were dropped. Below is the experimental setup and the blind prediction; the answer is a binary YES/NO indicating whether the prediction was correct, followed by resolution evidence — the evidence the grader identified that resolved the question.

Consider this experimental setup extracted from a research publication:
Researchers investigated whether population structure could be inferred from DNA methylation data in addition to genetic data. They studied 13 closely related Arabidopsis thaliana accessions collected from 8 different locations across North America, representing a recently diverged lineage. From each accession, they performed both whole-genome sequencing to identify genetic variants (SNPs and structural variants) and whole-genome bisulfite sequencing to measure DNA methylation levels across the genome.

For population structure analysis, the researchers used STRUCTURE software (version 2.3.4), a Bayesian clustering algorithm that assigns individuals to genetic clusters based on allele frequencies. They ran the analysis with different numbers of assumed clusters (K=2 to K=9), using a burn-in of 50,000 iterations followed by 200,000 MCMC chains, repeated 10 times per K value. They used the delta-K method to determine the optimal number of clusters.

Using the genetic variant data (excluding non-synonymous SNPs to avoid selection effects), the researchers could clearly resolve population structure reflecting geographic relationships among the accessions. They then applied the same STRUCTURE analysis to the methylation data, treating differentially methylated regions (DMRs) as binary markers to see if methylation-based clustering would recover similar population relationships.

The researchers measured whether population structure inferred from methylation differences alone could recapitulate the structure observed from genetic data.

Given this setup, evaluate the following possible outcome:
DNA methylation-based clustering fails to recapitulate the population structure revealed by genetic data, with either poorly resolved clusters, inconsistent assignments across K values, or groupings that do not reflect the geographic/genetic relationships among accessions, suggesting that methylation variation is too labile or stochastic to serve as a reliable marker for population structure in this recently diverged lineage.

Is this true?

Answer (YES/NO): NO